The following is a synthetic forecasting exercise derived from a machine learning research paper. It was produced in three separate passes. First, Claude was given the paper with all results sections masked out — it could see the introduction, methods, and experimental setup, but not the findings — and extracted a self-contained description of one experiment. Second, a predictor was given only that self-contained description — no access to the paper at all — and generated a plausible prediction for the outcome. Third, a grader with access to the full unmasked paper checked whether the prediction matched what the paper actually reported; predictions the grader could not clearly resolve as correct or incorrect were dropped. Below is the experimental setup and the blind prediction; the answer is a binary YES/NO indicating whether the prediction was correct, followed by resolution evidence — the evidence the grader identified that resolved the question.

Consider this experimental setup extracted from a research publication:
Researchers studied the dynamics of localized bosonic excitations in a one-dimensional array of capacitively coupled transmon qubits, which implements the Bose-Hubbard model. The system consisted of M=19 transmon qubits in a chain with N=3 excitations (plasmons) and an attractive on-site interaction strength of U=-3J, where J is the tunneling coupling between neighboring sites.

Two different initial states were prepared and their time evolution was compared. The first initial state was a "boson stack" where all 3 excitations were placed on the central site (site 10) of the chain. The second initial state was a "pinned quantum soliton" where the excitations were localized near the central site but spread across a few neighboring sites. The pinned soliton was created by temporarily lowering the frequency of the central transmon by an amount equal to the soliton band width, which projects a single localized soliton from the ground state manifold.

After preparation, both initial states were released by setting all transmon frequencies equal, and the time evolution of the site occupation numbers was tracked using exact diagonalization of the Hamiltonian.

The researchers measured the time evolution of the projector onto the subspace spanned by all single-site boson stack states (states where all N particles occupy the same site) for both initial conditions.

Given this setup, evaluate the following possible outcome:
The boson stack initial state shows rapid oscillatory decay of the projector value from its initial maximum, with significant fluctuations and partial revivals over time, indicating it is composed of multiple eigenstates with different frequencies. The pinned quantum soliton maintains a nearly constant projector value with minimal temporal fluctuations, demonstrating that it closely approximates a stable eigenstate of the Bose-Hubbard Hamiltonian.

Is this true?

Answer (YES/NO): YES